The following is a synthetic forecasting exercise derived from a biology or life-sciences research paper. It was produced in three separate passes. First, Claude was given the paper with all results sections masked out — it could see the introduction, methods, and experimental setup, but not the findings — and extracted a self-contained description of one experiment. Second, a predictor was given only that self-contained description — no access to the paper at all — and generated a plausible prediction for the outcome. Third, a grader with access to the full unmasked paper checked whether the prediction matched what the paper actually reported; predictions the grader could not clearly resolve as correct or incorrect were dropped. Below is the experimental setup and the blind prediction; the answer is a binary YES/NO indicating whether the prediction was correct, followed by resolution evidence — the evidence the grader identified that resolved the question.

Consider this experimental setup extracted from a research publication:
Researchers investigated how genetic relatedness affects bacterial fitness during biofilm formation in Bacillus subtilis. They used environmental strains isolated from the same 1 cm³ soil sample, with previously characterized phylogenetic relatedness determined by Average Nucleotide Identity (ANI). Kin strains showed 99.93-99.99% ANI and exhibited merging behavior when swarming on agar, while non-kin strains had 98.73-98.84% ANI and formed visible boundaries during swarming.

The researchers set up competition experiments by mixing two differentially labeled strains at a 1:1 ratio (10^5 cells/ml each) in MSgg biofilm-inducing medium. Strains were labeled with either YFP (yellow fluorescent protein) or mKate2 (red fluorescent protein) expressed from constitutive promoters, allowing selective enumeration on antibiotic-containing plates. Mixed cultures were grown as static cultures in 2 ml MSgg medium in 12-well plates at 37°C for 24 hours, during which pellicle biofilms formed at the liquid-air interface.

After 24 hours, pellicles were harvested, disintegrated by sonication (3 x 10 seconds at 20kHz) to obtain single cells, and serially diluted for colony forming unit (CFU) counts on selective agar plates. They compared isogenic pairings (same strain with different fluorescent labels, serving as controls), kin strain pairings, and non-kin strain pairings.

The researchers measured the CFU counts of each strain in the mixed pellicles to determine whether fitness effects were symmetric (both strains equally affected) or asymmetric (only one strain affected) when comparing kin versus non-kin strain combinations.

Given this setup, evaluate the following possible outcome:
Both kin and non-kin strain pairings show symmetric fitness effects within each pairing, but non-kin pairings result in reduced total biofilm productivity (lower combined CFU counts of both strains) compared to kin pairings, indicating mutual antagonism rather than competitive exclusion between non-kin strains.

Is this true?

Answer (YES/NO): NO